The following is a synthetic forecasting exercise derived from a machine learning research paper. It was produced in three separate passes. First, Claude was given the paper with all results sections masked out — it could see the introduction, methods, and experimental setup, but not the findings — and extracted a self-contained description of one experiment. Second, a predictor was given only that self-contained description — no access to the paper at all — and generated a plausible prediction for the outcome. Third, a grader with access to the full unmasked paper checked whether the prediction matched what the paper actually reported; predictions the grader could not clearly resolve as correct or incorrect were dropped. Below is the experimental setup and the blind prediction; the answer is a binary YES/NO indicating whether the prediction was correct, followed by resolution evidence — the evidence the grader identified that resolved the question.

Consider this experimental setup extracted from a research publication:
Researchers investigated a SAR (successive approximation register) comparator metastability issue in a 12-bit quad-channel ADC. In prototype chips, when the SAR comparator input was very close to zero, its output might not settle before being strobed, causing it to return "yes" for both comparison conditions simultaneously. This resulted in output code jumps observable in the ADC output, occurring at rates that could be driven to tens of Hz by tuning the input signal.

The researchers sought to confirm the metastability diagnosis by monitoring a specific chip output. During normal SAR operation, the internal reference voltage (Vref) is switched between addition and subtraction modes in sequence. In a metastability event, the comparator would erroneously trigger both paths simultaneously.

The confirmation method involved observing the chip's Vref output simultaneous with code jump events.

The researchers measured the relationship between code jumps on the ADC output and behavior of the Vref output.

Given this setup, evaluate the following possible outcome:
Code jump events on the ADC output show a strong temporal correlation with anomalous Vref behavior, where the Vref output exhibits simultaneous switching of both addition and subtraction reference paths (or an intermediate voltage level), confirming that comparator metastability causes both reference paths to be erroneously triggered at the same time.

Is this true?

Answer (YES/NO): YES